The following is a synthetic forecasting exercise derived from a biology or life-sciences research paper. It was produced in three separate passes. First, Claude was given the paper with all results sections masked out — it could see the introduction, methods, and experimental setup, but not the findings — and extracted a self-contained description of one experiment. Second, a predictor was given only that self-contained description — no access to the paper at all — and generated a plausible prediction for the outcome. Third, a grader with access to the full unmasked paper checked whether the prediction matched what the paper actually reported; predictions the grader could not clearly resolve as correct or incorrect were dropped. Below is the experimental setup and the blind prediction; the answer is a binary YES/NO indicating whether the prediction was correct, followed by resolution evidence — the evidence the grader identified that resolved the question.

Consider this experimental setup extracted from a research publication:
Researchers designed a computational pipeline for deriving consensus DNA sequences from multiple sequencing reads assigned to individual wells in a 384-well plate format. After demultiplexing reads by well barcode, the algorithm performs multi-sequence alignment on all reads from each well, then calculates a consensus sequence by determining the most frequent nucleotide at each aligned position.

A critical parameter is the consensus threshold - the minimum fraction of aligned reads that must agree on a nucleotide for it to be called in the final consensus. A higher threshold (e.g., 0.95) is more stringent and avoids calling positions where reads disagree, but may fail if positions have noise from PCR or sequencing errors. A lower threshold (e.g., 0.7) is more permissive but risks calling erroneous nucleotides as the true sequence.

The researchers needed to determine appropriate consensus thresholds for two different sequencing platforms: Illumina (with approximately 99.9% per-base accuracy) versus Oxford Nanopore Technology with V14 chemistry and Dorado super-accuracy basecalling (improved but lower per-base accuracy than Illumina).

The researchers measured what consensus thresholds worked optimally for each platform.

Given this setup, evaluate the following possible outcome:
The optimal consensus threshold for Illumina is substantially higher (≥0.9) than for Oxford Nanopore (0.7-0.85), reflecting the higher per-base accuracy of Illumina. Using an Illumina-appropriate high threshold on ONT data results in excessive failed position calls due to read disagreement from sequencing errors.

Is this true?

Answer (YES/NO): YES